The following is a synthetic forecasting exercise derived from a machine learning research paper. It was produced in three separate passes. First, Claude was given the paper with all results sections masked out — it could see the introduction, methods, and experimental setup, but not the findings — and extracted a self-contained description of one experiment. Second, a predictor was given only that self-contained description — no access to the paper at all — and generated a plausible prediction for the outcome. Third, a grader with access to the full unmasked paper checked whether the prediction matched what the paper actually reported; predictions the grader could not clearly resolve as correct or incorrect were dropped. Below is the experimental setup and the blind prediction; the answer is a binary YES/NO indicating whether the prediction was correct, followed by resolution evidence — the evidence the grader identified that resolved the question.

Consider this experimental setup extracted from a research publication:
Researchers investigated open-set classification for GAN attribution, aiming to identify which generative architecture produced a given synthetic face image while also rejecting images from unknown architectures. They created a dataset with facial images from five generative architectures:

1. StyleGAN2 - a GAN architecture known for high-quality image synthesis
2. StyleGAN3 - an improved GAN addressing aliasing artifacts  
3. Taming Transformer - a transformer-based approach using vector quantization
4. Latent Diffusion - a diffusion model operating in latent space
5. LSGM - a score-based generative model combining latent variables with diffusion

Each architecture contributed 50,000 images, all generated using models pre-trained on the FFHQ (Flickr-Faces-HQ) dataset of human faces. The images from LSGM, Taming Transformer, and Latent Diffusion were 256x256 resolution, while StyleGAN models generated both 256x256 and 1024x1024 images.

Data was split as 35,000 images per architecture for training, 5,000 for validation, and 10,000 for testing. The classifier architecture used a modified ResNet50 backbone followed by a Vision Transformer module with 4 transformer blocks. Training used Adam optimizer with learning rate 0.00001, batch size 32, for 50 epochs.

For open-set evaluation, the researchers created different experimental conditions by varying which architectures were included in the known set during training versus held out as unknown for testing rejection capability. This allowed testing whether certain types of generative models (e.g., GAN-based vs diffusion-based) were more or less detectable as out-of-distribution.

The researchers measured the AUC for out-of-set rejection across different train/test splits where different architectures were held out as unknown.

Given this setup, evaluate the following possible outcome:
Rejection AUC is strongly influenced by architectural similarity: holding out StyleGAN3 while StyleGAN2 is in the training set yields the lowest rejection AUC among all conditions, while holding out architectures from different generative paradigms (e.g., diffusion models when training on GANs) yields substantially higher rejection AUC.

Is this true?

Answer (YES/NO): NO